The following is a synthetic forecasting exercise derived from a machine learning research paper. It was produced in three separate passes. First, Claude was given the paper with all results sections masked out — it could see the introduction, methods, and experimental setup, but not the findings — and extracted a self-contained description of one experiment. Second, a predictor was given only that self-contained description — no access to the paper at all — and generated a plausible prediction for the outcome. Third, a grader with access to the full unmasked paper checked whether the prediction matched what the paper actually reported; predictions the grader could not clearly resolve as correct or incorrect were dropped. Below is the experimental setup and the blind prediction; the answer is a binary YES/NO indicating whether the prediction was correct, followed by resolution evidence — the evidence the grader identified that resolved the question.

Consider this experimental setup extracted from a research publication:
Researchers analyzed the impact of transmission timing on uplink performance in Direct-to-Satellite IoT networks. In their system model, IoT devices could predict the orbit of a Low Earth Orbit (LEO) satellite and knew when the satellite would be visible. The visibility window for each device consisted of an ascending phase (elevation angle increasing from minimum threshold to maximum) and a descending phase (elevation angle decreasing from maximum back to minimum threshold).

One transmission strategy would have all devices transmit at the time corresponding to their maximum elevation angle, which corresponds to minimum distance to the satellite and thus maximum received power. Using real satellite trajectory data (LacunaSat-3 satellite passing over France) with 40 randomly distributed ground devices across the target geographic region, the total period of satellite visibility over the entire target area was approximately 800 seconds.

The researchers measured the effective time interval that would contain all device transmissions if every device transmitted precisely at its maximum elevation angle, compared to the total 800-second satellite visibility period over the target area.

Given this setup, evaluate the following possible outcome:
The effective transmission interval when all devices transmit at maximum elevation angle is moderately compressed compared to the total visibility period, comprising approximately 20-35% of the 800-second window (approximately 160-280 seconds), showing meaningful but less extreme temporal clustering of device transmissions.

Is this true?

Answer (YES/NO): YES